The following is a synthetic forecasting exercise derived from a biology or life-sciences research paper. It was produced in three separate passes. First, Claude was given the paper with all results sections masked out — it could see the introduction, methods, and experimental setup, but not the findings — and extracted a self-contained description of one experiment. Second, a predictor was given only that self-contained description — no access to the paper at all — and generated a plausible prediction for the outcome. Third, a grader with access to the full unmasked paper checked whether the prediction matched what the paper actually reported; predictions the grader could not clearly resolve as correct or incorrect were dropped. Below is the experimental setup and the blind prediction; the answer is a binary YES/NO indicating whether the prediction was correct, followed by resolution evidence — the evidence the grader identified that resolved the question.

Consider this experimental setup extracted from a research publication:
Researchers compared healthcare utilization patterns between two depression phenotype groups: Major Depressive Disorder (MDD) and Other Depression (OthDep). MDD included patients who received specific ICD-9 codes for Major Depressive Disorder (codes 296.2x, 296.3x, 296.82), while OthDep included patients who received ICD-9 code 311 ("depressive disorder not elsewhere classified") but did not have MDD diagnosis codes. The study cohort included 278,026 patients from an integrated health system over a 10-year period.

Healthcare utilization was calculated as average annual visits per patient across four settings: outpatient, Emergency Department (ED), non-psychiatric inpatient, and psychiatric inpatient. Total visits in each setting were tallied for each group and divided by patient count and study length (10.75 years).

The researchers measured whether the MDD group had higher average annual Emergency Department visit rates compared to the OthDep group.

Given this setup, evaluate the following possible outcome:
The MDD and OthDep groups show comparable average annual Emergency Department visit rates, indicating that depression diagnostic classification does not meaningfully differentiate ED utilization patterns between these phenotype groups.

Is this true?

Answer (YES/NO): NO